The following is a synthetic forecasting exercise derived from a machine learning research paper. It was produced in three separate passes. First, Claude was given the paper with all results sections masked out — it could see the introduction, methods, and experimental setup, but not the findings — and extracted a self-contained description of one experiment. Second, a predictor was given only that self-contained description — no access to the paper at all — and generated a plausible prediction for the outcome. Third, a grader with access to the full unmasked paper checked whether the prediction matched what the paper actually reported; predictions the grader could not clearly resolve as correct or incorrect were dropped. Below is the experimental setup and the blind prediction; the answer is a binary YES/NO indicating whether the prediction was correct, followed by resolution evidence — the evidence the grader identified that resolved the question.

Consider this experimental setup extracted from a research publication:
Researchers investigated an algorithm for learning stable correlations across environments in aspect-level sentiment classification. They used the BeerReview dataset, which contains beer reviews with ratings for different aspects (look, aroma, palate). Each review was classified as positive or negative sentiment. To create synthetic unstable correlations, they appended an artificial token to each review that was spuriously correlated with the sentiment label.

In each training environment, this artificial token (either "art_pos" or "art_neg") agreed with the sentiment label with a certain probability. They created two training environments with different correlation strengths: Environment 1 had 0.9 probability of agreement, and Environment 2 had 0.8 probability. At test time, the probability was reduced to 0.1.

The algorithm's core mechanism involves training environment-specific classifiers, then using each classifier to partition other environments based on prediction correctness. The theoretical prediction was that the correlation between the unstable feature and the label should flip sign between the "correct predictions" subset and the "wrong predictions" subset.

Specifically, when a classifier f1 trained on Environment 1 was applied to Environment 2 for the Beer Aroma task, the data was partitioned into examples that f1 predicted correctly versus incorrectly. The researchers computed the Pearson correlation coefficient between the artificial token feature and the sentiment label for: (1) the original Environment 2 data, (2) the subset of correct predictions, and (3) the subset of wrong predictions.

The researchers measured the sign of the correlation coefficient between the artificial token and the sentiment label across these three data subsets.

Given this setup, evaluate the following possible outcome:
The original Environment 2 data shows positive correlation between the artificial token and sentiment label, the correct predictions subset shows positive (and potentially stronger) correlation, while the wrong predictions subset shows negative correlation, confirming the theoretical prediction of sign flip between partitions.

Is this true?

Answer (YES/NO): YES